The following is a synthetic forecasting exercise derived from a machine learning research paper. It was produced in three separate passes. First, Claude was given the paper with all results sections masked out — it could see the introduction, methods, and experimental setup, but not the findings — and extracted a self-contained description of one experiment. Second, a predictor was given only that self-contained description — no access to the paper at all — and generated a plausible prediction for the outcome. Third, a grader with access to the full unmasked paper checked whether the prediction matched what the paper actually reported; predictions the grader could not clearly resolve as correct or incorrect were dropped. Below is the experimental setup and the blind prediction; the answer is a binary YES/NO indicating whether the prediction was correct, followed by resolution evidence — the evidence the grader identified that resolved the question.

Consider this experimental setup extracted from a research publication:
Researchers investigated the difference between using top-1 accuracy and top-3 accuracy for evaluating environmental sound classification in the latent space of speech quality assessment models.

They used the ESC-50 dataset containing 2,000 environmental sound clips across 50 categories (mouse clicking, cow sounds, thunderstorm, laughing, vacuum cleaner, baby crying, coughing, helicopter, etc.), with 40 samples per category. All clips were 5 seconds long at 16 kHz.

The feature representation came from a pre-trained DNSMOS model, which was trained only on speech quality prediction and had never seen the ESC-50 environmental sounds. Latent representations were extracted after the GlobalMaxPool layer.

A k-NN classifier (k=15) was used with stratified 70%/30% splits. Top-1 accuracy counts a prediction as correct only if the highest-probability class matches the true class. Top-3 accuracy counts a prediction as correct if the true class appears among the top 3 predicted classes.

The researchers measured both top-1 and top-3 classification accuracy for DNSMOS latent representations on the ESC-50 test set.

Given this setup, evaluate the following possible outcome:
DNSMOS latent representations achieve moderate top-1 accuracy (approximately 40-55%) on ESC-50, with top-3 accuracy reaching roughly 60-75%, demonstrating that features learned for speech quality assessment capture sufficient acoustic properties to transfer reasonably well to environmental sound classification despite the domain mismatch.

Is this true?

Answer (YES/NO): NO